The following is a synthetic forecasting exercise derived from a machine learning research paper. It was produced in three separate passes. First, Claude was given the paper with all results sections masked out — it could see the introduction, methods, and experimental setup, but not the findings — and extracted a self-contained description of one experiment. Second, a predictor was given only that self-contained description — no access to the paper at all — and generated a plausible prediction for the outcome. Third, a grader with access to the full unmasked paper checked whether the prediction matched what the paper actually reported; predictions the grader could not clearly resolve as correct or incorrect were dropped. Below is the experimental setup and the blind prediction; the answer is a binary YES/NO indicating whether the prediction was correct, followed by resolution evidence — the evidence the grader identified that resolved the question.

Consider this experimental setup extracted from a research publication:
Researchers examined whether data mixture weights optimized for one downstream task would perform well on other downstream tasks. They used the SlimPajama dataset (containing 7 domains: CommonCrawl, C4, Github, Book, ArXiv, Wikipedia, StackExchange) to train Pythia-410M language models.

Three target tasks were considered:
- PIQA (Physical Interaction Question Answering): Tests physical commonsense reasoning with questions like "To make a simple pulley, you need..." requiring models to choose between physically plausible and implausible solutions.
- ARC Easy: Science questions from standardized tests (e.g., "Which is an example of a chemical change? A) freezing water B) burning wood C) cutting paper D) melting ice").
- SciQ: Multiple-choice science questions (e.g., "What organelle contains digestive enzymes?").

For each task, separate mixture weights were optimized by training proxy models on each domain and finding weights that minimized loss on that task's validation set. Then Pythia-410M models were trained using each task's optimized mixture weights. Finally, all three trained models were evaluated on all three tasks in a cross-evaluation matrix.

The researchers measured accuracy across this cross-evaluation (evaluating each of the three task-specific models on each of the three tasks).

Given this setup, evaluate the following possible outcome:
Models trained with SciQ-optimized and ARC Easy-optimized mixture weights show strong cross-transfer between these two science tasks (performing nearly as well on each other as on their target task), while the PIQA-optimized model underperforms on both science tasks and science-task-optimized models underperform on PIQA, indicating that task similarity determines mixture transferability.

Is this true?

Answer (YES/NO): NO